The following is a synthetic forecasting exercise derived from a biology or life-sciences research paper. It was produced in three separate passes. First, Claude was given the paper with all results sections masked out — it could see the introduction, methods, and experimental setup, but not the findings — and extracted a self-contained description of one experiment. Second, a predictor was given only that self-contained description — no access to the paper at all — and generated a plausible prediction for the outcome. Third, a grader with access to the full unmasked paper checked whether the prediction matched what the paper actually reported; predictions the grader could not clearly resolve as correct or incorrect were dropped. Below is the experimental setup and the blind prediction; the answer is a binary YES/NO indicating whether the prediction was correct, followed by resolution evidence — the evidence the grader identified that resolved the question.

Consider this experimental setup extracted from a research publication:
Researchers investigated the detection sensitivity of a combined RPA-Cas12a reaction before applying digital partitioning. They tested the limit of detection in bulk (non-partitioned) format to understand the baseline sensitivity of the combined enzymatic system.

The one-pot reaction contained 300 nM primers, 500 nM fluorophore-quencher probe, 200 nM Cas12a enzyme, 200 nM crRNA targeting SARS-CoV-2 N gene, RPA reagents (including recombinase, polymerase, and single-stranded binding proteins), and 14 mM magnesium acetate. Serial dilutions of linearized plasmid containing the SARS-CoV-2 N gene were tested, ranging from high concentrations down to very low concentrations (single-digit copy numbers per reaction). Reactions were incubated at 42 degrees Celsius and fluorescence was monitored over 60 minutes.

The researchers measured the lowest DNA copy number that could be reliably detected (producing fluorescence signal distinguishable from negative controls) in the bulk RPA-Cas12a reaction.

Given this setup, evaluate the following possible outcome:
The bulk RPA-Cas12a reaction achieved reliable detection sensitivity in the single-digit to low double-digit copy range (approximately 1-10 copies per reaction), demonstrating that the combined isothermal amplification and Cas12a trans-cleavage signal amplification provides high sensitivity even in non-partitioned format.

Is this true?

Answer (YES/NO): NO